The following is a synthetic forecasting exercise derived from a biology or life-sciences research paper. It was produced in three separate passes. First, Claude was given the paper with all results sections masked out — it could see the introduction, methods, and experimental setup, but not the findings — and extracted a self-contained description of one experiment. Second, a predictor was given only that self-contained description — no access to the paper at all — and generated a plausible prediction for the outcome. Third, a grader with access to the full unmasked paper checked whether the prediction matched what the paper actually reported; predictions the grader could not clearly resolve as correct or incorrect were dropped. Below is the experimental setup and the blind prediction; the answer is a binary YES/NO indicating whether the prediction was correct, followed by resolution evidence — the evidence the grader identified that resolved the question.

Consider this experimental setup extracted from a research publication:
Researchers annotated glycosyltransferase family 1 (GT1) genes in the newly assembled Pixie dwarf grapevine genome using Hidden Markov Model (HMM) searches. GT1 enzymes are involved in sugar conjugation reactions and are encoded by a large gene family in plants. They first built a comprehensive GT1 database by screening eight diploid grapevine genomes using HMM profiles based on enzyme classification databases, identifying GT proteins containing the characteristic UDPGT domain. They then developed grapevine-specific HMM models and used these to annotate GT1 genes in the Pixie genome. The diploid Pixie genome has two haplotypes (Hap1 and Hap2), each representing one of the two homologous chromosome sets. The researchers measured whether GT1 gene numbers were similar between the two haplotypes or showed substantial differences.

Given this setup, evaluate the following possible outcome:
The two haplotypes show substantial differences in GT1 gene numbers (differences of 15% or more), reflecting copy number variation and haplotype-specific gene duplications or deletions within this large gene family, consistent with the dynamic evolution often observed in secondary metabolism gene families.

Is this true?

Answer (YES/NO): NO